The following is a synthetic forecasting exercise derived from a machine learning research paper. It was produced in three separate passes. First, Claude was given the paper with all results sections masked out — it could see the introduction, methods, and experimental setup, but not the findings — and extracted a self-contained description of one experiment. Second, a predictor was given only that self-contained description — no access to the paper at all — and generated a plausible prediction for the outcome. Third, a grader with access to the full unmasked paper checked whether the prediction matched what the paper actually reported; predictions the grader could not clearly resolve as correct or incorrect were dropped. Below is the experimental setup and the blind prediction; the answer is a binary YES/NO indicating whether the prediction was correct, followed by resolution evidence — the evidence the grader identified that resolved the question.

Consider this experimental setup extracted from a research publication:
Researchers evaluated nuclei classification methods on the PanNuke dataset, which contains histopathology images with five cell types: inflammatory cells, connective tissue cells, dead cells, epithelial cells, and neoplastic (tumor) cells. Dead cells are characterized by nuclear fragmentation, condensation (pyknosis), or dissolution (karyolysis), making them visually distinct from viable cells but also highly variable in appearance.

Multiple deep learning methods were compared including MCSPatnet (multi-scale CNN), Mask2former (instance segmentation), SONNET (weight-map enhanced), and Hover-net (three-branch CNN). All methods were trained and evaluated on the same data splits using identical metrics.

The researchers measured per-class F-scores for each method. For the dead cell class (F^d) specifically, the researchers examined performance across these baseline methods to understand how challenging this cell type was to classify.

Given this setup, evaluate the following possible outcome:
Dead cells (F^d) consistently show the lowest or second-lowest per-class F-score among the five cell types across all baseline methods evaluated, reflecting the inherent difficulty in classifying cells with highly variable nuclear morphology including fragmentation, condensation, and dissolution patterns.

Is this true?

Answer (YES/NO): YES